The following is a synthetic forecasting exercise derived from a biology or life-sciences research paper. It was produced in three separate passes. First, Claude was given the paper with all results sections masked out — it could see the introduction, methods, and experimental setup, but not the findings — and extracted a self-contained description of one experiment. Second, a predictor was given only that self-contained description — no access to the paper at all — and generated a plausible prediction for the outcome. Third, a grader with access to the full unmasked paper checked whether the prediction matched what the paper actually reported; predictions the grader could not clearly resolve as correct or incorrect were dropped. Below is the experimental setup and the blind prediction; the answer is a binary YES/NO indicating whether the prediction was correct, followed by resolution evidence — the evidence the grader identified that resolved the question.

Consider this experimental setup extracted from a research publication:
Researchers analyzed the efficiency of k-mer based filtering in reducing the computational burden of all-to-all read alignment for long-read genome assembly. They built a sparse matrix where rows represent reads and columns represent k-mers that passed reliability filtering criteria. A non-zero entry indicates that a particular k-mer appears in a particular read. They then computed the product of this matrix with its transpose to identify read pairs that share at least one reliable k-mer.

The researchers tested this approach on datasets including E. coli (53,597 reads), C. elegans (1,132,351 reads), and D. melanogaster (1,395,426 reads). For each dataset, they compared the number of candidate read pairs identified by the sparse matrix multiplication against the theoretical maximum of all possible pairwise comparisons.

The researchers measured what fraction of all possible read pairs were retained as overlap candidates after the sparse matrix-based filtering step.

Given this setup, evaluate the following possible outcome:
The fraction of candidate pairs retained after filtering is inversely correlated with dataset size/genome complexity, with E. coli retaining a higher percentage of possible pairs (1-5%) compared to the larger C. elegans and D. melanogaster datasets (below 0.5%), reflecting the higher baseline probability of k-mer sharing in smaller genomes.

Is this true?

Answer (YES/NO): NO